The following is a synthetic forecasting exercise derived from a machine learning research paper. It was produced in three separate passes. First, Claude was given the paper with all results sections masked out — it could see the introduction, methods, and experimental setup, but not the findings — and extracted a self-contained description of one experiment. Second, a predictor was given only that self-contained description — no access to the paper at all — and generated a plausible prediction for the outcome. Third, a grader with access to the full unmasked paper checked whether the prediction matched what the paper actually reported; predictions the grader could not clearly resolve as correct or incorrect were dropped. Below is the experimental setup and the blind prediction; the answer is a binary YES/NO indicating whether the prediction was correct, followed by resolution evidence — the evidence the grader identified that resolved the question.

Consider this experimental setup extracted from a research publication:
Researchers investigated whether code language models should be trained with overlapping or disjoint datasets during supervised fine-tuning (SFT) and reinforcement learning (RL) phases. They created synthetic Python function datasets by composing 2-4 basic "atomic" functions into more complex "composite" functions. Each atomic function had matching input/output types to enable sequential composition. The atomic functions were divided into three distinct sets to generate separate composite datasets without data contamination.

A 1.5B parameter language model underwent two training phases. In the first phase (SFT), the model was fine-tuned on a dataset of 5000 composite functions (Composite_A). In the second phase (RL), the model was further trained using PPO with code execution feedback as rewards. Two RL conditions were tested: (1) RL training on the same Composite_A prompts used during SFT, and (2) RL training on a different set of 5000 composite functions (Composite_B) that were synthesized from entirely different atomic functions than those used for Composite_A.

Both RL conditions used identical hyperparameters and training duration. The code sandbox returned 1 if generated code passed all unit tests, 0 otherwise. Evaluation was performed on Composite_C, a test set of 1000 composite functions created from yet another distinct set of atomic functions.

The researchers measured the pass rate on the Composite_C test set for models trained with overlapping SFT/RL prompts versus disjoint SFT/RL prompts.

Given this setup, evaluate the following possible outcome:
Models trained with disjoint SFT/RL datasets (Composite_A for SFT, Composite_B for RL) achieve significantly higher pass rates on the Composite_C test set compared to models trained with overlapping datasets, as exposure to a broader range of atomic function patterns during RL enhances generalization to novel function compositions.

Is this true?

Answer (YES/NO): YES